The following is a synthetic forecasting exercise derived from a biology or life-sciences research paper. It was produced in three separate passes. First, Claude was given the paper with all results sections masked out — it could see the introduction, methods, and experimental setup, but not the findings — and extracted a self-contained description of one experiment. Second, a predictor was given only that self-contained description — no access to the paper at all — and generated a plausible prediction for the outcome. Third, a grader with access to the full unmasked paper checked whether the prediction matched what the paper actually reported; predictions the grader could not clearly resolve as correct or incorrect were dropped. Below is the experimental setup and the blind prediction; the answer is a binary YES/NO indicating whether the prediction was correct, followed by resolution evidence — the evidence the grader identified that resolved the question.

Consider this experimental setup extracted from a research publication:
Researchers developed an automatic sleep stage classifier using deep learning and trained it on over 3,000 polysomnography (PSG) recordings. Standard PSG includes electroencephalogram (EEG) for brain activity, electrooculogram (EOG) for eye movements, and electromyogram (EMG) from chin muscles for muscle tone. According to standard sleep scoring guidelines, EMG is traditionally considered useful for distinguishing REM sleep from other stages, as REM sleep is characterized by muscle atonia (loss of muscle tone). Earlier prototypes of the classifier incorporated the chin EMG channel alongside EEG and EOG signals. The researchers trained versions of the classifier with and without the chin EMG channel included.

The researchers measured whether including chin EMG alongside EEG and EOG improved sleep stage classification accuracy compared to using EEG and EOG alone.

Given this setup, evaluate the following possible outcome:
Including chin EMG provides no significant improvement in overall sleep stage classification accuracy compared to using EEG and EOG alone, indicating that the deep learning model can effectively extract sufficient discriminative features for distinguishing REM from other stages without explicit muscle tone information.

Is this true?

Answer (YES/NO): YES